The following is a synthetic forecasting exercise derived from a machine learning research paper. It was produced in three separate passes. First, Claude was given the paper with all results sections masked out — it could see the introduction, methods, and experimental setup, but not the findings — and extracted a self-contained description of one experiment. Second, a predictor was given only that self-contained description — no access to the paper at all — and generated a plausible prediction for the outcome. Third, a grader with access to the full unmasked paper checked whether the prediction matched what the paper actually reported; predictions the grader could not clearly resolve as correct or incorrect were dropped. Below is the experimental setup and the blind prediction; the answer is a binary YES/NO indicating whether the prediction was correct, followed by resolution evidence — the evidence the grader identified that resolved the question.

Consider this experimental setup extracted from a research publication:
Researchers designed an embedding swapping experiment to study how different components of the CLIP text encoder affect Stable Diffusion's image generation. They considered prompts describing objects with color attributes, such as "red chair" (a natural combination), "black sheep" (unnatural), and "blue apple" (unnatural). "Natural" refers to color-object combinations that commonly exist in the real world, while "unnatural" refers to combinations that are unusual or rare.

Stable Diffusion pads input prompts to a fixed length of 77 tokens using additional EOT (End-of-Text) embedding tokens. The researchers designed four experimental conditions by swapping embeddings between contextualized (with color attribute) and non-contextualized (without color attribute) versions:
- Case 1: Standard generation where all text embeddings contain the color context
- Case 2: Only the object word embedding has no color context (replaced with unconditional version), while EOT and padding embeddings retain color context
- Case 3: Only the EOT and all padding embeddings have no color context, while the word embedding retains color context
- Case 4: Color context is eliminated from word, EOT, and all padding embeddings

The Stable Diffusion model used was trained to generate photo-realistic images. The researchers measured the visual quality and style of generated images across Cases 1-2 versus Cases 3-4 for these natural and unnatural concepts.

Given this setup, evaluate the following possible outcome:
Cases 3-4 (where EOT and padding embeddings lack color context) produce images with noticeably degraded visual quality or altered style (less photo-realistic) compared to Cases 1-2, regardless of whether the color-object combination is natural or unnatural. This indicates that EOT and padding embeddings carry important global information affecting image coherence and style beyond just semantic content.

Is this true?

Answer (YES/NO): NO